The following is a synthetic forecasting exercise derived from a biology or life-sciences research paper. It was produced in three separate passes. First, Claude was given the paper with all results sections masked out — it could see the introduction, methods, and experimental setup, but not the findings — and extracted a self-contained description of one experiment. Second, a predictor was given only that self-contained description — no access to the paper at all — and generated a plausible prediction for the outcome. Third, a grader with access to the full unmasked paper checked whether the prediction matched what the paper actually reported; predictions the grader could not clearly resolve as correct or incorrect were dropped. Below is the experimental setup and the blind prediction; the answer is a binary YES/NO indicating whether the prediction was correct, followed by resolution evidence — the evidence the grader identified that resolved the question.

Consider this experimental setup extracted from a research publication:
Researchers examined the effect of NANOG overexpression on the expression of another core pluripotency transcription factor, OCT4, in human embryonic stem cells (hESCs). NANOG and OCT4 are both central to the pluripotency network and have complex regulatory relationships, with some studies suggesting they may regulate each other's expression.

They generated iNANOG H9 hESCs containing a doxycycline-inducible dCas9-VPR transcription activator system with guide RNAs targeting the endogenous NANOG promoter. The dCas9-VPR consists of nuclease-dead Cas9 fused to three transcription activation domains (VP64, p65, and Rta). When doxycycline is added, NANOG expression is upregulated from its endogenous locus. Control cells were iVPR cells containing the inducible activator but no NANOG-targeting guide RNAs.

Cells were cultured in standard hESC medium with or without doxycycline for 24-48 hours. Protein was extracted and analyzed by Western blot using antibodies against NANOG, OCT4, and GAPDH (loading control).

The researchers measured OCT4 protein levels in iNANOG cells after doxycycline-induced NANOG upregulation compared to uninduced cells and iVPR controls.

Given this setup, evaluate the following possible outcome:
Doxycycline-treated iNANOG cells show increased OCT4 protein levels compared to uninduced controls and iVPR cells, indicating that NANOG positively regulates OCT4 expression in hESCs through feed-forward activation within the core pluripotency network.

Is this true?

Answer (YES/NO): YES